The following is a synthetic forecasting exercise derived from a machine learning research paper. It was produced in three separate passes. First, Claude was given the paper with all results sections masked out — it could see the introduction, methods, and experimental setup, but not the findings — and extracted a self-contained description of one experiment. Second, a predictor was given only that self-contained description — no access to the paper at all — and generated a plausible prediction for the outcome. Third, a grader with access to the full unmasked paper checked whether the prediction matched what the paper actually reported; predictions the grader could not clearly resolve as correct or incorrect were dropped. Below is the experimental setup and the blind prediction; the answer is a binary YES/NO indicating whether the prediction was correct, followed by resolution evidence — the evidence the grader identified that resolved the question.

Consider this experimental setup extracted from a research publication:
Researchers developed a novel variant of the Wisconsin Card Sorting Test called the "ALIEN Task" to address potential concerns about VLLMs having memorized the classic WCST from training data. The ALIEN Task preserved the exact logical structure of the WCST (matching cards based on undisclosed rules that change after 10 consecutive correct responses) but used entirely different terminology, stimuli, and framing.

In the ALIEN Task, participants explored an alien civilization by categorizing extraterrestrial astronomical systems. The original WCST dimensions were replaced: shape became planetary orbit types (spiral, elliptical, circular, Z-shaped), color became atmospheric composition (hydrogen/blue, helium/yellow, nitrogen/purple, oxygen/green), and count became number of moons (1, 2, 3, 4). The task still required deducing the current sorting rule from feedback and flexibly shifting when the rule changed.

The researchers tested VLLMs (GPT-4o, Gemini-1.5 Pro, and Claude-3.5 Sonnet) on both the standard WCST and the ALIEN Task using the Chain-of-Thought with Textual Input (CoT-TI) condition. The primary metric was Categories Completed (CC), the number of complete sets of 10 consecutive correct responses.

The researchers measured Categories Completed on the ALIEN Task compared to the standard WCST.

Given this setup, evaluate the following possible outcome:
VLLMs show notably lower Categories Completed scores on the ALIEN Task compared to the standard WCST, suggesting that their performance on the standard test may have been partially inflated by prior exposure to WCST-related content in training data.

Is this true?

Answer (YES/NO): NO